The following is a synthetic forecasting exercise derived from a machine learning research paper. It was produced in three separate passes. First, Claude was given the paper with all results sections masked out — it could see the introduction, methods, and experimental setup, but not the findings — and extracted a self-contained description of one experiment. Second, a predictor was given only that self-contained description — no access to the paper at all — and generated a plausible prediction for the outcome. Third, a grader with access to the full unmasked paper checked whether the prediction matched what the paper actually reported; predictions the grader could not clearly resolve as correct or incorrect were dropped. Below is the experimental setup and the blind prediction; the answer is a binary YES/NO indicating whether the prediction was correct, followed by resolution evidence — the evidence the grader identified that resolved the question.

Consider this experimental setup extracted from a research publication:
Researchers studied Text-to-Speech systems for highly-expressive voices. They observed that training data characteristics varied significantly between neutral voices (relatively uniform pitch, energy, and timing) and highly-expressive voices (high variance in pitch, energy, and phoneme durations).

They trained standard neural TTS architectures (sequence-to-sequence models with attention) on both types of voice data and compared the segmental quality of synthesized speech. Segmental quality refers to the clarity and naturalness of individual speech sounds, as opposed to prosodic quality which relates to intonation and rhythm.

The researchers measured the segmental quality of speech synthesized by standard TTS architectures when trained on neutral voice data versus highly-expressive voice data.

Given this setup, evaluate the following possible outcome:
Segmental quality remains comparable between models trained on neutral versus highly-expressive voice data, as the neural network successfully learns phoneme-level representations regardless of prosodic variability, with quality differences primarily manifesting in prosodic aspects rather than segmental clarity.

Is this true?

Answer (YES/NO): NO